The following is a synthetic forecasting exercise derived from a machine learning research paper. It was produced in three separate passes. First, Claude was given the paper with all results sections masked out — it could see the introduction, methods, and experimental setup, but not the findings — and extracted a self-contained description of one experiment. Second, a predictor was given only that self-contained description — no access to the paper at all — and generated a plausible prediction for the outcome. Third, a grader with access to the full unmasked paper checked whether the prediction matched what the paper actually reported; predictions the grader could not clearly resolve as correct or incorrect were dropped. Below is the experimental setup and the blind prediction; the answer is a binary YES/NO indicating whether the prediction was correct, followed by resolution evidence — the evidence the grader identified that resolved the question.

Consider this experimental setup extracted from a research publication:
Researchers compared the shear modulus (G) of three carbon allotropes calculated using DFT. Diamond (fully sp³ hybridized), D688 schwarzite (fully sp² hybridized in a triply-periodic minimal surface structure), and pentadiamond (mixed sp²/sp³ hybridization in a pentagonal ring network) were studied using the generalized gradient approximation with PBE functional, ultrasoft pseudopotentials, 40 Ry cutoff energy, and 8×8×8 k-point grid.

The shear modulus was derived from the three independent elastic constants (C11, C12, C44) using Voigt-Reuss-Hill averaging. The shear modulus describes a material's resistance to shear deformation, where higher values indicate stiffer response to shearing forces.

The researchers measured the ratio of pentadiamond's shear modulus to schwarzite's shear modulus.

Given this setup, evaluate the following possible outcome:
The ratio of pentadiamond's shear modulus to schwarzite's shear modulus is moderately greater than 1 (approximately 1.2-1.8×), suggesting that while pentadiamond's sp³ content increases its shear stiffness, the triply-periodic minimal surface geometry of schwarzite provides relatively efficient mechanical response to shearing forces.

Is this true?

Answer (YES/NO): YES